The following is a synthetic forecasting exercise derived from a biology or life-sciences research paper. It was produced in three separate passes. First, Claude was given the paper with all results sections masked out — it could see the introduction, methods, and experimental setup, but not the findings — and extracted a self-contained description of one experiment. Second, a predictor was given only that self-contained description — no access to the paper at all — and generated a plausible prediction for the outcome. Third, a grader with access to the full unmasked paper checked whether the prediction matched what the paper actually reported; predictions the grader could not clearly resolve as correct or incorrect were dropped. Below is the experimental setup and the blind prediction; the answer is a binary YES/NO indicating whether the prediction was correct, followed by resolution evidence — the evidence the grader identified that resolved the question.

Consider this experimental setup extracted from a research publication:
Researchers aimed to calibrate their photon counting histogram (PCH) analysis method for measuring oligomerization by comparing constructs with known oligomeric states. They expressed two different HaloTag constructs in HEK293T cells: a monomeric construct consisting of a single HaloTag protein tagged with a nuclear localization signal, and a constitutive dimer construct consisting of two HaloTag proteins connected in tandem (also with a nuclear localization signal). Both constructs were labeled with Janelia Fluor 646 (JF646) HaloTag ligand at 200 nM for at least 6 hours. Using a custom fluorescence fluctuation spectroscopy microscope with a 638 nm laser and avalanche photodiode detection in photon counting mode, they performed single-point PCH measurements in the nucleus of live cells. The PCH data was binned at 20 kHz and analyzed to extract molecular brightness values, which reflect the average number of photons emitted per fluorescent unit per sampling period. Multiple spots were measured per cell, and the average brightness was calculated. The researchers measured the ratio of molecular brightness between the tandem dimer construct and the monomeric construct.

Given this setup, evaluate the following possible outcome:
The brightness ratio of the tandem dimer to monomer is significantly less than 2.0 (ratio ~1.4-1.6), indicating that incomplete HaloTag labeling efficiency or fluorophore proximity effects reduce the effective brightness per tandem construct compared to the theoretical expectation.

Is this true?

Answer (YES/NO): NO